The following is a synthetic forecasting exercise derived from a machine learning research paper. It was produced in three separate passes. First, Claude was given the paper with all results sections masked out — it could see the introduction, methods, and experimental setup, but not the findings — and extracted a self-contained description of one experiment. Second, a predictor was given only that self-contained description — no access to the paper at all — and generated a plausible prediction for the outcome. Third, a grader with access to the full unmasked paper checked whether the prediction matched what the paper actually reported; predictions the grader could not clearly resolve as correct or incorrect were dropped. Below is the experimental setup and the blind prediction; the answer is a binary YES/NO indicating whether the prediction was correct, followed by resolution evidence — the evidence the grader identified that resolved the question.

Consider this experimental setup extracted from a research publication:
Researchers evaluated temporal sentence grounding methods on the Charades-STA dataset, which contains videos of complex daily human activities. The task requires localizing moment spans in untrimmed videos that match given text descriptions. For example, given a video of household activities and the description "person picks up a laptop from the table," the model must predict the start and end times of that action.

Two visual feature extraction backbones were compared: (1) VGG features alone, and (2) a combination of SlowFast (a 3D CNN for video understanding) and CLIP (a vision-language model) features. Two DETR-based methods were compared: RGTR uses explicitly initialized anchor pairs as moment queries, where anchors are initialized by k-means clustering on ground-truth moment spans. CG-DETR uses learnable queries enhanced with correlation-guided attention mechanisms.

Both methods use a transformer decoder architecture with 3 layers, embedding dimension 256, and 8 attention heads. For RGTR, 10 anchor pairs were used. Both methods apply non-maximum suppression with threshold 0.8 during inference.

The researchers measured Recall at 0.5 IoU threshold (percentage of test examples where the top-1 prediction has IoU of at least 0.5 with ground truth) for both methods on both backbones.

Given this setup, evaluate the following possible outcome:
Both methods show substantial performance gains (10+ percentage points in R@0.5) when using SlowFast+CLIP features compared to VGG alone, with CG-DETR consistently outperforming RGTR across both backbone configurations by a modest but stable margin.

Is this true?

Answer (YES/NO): NO